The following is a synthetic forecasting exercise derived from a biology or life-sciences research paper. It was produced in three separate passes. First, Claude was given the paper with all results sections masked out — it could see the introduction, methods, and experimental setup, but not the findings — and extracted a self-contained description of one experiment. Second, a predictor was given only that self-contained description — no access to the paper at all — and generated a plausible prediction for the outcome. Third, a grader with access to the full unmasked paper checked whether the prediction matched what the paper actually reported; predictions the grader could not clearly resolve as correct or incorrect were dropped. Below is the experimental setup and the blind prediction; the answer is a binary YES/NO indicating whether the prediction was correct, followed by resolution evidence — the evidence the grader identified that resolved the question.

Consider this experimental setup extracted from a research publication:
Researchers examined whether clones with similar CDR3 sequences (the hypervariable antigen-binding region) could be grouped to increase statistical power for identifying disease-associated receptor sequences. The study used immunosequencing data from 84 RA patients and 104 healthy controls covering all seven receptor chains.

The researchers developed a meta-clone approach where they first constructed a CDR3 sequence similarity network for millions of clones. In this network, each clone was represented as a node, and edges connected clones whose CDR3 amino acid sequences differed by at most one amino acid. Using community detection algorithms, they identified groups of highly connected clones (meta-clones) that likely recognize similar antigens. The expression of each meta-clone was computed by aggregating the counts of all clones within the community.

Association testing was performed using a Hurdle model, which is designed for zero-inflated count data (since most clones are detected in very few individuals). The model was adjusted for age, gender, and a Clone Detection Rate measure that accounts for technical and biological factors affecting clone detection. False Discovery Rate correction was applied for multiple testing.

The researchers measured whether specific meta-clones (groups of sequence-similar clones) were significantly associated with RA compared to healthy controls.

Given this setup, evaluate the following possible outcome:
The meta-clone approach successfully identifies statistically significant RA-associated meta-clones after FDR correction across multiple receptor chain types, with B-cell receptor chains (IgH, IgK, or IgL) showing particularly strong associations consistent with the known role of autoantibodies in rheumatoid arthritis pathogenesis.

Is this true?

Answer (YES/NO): YES